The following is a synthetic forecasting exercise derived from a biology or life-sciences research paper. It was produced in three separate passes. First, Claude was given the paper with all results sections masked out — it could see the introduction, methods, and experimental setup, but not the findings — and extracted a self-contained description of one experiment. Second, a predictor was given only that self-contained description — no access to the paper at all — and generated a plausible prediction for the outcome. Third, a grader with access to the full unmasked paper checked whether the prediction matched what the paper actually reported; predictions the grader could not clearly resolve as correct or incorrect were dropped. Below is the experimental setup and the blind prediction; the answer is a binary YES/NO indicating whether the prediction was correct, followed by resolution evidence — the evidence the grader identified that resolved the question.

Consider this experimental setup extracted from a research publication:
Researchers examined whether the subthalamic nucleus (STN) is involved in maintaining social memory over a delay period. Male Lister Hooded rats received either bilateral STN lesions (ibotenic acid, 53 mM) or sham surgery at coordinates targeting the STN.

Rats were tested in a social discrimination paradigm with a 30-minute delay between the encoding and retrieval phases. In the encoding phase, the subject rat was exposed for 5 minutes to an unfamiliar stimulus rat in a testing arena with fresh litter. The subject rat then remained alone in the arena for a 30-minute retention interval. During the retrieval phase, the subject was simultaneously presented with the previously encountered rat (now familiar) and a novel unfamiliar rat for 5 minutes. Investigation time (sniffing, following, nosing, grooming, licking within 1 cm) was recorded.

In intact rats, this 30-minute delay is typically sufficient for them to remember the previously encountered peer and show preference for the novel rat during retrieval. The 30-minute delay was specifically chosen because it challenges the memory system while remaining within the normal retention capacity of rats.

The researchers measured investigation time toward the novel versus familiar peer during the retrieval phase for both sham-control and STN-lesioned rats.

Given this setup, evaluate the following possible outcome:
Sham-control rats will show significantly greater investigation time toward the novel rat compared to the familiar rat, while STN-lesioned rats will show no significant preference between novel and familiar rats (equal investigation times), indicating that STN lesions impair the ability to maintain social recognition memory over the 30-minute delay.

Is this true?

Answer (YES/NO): YES